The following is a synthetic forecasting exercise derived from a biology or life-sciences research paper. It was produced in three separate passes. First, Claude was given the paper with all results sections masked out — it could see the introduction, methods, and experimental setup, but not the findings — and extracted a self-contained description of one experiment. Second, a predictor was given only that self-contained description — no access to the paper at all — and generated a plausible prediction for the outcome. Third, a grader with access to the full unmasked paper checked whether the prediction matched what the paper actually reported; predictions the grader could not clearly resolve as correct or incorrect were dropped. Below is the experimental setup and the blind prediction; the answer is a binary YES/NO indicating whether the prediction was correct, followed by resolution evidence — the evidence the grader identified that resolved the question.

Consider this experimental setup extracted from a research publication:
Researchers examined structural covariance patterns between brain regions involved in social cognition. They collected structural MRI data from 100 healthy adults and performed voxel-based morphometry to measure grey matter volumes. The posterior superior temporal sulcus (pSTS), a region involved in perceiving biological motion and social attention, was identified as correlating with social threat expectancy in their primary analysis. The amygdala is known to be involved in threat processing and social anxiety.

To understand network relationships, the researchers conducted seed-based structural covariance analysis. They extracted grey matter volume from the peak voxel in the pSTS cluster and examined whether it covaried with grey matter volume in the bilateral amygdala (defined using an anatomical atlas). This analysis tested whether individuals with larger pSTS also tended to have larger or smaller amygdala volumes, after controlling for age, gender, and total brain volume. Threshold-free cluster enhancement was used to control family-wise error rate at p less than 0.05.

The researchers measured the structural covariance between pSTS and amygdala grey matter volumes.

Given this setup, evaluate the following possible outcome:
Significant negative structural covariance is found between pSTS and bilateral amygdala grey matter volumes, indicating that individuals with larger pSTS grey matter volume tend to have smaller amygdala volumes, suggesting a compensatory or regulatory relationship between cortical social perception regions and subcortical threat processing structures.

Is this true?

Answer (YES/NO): NO